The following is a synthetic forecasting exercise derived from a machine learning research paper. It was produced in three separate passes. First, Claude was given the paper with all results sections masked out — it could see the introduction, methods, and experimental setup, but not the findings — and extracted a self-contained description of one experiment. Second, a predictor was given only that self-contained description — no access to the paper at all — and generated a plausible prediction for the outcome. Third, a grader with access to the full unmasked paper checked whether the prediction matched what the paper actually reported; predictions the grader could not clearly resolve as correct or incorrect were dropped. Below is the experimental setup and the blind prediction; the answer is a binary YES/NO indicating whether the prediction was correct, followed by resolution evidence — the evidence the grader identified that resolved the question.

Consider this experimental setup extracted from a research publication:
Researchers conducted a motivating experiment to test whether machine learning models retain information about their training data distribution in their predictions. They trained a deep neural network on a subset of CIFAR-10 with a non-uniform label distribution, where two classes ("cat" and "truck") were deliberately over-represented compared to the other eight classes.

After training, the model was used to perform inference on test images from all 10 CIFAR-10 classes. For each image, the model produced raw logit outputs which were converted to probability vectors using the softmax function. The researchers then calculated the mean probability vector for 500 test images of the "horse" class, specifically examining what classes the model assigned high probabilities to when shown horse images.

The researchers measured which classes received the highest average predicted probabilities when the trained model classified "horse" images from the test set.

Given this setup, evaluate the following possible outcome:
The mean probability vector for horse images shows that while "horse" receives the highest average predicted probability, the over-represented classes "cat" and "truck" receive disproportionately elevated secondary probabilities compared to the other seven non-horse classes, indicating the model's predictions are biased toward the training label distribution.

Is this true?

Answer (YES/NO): YES